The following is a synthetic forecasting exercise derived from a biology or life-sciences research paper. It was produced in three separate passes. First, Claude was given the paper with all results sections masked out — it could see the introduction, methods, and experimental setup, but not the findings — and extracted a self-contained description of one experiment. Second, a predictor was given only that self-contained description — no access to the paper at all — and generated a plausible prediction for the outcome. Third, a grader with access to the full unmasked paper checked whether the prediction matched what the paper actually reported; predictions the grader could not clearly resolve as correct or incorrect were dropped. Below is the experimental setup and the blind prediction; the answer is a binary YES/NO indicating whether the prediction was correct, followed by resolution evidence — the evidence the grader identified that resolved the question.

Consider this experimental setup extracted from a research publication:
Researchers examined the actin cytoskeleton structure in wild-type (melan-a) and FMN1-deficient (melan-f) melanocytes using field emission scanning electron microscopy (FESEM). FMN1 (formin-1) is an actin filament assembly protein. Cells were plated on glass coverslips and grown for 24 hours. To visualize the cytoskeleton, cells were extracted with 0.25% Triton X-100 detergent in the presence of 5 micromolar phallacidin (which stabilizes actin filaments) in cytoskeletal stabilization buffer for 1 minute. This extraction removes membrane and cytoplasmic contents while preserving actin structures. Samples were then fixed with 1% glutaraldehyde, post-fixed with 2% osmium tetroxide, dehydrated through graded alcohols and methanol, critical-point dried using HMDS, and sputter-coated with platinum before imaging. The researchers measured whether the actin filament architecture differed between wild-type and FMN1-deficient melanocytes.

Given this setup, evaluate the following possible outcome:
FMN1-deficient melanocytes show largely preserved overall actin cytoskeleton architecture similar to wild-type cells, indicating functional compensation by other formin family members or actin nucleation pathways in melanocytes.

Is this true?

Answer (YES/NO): NO